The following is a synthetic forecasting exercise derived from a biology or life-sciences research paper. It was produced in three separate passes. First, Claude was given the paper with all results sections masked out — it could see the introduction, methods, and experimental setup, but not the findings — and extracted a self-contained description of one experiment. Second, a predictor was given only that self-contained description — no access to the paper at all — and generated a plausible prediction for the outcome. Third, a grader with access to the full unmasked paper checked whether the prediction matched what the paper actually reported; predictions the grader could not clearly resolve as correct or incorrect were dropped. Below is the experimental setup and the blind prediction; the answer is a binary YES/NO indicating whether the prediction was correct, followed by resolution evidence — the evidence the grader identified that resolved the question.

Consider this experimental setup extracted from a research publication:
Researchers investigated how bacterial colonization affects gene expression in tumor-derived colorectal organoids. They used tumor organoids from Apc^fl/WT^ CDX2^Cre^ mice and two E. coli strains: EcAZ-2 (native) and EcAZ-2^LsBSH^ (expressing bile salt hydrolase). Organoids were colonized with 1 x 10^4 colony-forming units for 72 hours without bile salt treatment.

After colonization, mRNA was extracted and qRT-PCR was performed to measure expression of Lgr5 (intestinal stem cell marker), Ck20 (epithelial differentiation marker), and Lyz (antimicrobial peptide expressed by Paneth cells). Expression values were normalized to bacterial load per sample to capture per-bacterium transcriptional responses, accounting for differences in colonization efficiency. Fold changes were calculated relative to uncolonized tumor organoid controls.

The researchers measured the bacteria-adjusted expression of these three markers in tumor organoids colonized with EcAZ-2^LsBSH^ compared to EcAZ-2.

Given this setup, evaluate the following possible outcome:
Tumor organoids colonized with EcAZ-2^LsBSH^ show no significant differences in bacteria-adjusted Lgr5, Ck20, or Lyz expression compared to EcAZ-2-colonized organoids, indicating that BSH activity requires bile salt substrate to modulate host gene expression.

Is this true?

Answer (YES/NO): NO